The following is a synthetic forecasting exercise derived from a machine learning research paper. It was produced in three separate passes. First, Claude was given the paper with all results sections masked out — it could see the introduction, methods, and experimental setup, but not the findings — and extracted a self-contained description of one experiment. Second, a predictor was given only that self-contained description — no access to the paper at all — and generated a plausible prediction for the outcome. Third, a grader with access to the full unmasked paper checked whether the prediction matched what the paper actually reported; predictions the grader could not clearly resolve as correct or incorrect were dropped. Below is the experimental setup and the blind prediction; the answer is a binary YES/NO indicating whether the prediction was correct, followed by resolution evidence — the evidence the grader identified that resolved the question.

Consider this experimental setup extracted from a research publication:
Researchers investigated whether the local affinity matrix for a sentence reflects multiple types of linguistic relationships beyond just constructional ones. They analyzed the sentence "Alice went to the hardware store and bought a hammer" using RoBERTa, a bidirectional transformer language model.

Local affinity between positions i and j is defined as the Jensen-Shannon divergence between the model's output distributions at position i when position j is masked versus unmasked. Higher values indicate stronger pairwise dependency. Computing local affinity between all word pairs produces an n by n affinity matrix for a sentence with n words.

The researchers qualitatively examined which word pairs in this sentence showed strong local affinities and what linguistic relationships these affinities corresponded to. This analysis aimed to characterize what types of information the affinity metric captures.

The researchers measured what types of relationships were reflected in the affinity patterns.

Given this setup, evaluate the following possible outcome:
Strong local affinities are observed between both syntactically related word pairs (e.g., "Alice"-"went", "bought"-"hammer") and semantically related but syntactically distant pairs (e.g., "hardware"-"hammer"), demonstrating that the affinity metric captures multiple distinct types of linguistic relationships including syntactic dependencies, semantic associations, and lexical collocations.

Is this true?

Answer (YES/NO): YES